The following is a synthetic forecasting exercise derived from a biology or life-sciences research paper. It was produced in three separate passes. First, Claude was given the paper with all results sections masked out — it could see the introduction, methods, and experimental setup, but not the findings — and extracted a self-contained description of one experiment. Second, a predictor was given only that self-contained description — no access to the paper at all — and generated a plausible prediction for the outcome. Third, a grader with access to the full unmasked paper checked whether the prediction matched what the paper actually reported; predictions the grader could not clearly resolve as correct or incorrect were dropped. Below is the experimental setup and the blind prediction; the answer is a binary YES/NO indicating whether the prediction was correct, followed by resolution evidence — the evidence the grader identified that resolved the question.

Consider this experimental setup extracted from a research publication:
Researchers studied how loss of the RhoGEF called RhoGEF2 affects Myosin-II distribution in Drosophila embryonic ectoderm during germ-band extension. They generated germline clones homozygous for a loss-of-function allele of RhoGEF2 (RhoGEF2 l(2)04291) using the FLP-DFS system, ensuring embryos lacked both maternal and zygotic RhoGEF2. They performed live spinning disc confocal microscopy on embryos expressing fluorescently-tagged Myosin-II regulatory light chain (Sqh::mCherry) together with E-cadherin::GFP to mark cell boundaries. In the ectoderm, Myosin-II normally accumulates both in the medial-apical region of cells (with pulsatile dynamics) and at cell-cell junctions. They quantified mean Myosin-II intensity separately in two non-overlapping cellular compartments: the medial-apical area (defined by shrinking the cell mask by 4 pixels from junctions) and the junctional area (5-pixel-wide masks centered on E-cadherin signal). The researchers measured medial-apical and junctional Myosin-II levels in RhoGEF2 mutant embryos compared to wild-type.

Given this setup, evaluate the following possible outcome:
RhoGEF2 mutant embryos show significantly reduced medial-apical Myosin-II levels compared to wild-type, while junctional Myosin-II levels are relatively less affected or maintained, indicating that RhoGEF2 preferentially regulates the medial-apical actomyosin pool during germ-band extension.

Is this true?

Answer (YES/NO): YES